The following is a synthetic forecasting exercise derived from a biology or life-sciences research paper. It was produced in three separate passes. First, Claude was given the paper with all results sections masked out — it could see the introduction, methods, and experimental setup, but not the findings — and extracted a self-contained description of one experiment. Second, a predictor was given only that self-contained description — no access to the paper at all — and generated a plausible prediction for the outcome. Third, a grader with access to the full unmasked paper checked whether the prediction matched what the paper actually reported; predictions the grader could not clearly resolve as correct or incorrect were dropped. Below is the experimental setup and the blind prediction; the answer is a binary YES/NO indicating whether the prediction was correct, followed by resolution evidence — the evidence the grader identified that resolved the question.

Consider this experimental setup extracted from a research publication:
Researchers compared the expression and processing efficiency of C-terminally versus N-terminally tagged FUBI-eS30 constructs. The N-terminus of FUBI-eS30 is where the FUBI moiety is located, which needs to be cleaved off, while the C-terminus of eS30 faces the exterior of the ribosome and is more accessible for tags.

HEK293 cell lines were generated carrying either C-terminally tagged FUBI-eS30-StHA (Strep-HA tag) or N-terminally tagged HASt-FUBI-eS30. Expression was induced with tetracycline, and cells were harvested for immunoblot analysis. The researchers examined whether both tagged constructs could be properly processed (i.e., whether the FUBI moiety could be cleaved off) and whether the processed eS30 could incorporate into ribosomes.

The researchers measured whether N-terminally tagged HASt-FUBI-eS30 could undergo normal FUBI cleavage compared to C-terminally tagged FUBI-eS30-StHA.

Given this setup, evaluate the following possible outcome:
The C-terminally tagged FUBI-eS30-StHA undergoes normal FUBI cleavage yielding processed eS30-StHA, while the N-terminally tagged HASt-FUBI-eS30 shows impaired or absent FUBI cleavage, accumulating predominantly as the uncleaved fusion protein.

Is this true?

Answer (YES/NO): NO